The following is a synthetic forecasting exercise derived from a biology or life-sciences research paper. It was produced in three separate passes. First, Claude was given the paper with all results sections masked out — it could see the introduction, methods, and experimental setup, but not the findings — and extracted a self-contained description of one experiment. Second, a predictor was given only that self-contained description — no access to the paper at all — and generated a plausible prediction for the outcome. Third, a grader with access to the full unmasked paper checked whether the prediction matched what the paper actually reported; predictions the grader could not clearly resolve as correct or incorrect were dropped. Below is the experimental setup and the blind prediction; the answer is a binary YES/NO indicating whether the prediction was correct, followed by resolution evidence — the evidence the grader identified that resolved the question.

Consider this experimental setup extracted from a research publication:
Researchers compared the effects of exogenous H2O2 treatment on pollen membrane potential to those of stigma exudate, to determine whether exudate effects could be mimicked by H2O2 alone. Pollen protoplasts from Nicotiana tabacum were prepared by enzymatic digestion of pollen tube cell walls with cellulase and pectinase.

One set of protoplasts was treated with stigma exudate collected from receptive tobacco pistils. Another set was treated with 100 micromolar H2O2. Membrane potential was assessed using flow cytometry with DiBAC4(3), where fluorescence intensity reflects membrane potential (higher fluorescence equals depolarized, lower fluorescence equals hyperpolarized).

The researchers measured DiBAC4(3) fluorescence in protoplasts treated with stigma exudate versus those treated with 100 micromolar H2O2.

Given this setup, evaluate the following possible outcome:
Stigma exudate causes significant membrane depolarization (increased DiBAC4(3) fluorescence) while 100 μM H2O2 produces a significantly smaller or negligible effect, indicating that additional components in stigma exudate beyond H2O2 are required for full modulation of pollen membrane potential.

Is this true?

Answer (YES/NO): NO